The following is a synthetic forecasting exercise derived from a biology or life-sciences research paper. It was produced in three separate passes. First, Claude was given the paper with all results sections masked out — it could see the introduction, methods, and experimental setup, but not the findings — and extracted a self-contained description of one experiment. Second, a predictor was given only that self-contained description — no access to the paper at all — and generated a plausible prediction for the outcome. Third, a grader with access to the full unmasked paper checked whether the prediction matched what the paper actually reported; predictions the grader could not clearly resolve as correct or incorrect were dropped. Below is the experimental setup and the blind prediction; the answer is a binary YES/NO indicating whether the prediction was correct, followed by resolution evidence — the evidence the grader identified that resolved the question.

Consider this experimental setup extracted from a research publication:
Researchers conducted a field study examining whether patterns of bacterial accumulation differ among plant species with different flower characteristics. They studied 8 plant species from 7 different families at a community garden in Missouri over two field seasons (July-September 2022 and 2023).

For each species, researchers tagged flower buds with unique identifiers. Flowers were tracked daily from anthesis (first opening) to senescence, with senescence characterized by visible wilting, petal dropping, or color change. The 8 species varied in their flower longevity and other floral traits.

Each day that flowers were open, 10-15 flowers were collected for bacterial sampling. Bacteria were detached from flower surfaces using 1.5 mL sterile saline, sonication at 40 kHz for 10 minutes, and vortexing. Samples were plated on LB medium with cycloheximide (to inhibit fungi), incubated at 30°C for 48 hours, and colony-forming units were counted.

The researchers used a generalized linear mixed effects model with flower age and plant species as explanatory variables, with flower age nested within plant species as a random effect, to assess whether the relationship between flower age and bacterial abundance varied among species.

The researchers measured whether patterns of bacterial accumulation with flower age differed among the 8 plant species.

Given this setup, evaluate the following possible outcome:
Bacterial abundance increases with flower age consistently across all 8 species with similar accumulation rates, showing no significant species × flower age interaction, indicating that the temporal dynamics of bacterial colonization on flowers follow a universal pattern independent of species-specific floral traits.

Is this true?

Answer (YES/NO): NO